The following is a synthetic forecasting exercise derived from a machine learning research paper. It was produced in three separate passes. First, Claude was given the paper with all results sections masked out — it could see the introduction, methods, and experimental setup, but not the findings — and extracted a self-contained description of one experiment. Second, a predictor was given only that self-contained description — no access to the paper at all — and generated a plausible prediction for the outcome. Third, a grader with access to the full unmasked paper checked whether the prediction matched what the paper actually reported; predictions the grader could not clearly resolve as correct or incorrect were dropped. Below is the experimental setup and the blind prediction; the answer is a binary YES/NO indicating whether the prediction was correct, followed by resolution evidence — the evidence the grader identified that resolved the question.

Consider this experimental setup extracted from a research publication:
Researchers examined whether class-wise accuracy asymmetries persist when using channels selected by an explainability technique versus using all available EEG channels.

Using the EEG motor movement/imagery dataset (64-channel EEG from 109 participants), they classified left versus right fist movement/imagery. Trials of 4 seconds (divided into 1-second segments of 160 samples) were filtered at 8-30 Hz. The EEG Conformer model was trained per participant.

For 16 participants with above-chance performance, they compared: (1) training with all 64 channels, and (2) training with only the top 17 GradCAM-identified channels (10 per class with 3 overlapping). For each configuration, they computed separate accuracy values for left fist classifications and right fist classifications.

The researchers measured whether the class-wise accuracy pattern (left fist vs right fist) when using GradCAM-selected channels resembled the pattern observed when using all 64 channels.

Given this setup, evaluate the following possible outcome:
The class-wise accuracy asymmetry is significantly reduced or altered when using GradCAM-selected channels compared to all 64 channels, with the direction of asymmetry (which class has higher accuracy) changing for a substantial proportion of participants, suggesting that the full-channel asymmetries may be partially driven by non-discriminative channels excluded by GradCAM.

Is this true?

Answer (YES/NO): NO